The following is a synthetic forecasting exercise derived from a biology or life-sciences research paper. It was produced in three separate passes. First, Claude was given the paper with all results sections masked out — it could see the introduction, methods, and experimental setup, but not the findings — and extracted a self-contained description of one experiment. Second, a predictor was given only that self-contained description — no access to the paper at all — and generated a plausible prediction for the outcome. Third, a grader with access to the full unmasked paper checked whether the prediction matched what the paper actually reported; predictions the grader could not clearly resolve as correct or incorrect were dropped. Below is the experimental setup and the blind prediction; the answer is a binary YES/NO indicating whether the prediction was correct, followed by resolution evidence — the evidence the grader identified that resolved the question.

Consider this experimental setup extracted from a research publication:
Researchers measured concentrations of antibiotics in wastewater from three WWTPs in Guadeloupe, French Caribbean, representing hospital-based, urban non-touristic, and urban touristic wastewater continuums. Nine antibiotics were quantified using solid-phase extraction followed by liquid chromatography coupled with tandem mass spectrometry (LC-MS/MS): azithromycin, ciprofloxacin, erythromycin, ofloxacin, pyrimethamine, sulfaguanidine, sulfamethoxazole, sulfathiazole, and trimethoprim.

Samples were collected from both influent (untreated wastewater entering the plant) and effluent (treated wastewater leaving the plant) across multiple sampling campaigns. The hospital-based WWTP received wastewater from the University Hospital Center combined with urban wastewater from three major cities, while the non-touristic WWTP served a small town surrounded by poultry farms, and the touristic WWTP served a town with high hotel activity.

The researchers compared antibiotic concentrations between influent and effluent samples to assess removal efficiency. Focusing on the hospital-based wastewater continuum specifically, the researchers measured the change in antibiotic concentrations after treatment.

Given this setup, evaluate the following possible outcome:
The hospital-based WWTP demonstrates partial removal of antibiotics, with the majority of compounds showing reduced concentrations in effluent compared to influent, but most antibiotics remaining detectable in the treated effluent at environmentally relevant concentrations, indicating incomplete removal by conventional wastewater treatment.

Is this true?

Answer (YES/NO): NO